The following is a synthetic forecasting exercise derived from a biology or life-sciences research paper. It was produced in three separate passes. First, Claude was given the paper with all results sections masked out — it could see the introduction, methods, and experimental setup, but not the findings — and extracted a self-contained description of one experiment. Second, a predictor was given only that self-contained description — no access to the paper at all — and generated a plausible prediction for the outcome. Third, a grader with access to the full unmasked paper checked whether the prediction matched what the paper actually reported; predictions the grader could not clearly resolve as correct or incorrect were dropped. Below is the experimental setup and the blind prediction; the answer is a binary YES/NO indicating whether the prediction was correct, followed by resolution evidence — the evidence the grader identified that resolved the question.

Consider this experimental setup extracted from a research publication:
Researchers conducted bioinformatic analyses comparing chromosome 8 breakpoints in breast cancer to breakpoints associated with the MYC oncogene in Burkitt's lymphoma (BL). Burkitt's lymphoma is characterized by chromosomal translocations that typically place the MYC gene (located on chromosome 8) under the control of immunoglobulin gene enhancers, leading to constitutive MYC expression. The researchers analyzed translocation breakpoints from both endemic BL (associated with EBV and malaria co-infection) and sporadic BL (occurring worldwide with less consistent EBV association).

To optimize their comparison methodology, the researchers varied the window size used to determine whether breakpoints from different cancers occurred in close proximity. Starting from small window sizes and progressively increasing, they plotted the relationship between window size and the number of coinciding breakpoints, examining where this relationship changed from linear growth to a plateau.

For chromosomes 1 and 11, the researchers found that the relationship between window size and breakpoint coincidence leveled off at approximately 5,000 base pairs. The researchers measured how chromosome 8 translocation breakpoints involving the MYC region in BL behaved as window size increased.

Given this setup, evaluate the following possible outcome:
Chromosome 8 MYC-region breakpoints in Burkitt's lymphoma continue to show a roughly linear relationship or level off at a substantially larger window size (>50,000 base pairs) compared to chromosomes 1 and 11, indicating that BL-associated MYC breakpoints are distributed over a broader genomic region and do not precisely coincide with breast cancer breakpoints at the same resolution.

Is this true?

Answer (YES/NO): NO